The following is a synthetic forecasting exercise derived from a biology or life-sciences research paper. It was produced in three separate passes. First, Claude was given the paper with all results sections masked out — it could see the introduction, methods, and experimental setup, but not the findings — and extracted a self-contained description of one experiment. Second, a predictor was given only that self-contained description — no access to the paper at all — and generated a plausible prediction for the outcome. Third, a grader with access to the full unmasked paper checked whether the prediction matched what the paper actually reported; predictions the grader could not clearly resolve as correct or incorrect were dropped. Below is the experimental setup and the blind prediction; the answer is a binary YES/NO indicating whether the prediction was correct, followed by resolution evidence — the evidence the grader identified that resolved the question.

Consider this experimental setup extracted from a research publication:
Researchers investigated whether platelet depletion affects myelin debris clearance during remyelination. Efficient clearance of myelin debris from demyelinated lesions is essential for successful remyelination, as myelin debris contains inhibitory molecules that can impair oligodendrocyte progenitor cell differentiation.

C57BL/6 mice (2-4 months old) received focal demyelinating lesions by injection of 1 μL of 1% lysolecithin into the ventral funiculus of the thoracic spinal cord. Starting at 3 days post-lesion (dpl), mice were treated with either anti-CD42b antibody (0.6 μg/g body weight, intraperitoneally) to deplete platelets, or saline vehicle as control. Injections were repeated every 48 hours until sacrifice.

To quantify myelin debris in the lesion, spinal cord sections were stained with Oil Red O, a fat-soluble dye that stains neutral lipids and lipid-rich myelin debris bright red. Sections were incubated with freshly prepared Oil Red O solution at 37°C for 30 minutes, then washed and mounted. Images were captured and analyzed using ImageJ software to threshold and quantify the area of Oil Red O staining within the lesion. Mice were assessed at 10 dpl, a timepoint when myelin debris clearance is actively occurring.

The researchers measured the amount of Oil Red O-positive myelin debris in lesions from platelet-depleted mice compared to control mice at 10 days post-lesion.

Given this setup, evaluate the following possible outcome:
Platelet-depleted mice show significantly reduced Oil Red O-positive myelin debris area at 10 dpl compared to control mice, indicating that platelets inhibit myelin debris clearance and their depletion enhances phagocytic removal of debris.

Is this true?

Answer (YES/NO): NO